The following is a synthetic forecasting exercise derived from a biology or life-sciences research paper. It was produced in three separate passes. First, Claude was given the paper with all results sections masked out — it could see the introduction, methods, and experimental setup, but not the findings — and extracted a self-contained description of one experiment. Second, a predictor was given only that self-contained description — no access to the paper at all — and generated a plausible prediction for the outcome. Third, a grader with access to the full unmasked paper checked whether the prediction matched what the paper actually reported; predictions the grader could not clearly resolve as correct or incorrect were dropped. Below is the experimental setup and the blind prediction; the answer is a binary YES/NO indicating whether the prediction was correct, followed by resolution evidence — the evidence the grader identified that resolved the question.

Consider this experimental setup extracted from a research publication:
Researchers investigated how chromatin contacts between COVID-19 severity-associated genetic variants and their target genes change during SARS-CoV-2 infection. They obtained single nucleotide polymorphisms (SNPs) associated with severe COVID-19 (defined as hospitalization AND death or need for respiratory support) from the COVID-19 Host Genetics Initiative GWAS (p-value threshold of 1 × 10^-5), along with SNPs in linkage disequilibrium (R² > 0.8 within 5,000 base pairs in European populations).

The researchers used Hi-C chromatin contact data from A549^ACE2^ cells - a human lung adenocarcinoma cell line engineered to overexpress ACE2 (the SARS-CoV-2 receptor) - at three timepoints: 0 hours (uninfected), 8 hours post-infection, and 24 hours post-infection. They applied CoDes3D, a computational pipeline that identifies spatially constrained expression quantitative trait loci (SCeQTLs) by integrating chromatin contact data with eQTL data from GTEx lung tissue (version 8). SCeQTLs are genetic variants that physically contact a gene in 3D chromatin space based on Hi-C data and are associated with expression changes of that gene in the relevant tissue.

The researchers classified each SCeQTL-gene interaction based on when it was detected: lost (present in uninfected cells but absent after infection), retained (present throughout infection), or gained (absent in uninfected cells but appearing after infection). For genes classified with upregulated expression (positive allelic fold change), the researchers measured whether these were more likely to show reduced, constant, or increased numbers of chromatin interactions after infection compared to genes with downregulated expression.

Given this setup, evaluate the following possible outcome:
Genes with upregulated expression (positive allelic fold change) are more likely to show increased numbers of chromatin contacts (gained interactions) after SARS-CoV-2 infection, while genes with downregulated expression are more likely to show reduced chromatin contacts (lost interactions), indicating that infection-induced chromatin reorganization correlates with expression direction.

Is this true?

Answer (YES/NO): NO